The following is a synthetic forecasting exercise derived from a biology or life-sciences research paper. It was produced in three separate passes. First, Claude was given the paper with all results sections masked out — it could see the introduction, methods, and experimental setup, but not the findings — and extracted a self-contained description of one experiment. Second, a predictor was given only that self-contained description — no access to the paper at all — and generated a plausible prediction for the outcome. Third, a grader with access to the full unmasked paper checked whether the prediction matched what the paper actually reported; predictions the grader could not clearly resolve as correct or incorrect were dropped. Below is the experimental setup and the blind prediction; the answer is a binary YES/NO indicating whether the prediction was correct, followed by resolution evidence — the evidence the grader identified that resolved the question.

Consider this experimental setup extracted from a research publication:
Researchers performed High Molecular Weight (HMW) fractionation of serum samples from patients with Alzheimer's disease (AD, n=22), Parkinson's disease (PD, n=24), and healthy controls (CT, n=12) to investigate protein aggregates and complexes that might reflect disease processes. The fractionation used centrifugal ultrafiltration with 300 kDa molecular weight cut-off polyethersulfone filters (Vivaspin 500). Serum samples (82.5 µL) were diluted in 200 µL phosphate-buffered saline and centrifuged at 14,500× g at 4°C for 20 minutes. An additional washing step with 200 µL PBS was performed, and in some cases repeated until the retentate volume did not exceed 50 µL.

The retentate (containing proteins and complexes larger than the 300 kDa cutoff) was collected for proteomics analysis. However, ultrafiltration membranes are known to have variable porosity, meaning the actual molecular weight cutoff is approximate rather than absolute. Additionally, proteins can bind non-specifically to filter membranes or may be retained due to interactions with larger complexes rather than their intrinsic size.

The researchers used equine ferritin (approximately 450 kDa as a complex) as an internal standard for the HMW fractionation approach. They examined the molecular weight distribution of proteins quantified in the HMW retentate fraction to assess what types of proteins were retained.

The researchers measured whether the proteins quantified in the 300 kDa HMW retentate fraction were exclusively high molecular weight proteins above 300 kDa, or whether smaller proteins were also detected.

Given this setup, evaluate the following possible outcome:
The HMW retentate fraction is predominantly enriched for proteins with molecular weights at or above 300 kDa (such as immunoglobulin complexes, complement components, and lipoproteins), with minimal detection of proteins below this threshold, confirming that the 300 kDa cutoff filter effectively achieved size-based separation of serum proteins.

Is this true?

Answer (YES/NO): NO